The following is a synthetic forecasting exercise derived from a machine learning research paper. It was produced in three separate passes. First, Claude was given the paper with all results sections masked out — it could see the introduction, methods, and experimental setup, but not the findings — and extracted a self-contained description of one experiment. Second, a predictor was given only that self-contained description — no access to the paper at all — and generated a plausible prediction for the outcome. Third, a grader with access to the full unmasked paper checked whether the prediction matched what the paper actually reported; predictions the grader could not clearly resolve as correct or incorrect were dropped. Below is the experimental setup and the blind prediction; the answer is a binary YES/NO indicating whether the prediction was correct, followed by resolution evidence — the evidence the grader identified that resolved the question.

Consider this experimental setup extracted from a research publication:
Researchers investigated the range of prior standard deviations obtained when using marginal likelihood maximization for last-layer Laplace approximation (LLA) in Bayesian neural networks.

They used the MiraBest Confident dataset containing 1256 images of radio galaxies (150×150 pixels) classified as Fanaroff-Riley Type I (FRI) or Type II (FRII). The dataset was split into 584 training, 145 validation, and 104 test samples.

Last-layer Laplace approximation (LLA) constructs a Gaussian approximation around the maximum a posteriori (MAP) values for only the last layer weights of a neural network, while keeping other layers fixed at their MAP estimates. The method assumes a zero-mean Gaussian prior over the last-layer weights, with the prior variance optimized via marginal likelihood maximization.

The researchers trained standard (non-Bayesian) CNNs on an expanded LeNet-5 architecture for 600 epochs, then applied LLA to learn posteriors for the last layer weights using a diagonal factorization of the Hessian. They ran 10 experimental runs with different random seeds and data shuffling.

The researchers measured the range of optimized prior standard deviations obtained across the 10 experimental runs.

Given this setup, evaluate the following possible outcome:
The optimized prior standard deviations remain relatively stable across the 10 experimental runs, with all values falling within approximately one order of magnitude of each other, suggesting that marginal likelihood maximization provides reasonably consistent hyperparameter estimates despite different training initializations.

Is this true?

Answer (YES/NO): YES